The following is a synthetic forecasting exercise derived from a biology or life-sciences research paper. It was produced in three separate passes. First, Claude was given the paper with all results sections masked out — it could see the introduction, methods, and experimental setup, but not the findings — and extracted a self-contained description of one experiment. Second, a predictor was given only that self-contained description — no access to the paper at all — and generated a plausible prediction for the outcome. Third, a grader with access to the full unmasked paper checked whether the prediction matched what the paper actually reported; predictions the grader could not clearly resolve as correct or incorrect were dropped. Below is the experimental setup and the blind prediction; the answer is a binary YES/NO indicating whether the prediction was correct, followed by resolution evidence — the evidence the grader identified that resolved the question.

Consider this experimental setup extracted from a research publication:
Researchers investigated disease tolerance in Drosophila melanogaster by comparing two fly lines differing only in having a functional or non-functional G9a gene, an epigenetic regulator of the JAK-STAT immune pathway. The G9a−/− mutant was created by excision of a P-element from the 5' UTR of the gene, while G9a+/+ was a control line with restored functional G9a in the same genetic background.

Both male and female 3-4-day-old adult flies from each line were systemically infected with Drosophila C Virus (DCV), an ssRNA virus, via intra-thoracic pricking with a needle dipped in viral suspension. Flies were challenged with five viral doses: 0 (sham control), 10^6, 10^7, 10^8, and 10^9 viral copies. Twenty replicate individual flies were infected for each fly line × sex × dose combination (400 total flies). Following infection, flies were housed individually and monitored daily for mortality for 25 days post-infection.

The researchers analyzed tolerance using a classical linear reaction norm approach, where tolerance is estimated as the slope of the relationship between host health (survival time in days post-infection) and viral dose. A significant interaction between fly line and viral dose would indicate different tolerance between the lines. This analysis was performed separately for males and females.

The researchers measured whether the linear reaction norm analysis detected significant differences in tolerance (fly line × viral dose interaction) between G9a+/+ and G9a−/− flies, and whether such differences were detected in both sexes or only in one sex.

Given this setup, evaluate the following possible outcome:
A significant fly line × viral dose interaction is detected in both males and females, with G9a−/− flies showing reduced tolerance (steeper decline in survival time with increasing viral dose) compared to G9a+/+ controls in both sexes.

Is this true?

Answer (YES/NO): NO